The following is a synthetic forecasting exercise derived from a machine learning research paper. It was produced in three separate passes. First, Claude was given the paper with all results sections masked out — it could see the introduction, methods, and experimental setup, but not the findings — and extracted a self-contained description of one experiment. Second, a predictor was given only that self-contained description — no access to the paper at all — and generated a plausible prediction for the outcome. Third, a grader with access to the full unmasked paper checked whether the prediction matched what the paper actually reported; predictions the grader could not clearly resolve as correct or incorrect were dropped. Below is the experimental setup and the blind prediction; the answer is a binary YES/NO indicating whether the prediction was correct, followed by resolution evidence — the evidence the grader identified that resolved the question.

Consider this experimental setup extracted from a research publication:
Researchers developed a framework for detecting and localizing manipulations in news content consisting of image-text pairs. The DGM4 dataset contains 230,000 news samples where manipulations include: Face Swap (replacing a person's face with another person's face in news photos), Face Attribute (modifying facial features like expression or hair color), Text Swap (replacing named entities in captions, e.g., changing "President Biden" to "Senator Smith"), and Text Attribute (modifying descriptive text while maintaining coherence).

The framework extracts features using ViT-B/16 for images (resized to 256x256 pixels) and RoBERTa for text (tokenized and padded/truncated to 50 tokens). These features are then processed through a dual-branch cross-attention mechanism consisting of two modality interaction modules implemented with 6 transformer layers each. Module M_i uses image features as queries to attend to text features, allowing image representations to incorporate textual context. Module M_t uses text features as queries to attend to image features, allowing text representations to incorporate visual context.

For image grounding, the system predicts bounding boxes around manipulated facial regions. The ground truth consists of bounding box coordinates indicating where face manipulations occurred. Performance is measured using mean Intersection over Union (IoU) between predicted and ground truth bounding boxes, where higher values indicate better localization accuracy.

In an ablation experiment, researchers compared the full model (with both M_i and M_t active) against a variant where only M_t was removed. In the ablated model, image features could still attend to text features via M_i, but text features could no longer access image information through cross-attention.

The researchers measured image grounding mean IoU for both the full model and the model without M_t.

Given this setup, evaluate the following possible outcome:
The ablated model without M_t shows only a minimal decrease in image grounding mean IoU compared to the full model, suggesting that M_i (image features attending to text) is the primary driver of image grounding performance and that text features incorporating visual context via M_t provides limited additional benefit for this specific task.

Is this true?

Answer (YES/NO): NO